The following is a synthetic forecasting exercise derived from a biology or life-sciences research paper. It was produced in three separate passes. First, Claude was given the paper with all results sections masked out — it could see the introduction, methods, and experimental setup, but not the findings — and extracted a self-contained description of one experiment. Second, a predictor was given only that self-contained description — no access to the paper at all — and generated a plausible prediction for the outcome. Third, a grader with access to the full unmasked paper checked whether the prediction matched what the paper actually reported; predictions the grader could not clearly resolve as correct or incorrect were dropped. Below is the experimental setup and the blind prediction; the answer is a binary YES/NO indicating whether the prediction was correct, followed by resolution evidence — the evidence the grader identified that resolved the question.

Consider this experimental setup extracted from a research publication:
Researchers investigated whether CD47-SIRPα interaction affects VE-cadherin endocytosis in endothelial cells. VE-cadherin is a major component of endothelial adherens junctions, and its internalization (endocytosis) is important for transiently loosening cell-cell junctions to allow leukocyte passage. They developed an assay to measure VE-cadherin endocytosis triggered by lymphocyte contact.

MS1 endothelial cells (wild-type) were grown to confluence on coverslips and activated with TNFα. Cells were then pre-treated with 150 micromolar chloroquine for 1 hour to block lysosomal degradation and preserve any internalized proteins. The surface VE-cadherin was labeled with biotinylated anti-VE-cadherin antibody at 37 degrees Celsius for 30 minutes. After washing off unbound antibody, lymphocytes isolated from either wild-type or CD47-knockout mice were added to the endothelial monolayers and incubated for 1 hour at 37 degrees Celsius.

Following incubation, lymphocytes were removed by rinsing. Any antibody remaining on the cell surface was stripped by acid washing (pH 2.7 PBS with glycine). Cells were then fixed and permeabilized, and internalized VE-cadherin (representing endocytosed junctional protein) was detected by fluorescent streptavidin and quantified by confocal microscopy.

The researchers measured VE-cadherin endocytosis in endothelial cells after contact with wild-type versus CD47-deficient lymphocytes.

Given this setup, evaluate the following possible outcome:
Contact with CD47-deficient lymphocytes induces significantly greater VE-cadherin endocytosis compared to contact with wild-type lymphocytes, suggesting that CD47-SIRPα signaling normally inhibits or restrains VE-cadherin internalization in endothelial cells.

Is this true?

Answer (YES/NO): NO